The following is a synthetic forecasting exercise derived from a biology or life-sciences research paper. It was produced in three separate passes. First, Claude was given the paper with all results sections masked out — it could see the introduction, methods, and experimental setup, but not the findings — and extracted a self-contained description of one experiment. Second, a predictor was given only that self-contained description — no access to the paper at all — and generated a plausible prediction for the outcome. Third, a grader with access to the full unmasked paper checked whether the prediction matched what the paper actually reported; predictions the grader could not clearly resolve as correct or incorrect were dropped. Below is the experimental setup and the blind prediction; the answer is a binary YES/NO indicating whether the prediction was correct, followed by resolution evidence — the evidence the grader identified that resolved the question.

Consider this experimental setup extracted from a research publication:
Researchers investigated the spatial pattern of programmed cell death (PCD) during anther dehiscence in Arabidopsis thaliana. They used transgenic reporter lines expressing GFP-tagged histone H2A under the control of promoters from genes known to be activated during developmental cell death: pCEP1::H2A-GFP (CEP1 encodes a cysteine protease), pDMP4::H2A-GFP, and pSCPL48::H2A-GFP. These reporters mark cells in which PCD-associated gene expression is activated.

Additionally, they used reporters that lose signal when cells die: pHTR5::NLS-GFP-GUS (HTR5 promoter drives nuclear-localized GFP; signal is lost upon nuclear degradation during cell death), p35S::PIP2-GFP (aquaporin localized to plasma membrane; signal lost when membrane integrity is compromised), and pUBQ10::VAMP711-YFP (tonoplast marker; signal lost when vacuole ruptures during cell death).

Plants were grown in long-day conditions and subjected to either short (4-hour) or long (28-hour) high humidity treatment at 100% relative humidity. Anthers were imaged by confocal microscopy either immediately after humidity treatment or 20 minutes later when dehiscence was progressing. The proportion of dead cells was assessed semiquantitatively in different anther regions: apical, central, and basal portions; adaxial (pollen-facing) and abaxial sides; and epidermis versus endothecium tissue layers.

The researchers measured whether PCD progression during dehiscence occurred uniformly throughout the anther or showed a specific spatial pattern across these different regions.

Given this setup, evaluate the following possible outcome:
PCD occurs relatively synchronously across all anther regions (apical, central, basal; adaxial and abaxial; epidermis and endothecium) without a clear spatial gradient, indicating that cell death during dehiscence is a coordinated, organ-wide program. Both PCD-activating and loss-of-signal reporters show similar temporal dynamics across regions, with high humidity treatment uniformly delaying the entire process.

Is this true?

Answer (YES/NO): NO